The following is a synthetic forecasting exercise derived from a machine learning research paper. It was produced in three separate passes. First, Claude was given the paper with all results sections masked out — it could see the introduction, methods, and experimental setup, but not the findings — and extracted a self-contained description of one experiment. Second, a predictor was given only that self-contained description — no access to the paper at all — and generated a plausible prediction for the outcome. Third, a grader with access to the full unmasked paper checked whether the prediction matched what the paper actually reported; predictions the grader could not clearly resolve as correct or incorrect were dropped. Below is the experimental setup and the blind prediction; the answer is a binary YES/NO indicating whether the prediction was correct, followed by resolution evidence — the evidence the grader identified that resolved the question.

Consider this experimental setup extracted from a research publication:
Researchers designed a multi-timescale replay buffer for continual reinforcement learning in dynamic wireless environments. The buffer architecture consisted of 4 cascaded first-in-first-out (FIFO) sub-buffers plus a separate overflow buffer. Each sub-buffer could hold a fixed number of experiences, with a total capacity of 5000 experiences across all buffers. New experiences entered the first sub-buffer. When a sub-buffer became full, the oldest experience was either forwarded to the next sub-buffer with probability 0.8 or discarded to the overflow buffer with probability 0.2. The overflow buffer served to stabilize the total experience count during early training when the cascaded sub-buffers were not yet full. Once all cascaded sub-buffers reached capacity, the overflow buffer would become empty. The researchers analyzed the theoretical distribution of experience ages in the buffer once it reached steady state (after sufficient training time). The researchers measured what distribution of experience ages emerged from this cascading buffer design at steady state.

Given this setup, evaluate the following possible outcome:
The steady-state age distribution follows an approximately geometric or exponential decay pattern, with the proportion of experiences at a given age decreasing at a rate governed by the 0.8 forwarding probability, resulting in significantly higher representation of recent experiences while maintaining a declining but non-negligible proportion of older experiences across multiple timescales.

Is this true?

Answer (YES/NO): NO